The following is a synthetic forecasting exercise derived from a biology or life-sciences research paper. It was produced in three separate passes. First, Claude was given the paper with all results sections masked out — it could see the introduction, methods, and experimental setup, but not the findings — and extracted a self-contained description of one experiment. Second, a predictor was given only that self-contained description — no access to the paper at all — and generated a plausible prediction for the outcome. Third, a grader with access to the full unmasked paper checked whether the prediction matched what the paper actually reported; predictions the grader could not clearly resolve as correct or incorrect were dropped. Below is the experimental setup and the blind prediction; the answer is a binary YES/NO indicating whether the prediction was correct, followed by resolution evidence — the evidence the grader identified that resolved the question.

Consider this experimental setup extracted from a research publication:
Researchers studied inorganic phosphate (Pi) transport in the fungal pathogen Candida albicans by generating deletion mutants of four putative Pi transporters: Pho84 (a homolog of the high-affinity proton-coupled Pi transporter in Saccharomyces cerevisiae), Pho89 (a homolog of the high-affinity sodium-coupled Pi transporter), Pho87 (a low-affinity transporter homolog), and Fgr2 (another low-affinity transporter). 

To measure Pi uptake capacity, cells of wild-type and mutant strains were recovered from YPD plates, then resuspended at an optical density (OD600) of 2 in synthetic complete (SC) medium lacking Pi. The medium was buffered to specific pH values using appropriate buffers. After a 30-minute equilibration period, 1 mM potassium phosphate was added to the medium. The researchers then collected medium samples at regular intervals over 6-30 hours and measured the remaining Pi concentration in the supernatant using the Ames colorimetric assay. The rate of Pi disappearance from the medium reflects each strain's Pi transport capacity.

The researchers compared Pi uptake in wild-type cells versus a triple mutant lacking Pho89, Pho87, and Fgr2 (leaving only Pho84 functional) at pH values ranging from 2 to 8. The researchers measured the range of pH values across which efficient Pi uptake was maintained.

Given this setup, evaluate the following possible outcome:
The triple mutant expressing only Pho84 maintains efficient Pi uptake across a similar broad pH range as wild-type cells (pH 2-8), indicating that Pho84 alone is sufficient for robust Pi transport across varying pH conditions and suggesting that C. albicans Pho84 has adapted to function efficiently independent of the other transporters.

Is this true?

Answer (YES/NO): YES